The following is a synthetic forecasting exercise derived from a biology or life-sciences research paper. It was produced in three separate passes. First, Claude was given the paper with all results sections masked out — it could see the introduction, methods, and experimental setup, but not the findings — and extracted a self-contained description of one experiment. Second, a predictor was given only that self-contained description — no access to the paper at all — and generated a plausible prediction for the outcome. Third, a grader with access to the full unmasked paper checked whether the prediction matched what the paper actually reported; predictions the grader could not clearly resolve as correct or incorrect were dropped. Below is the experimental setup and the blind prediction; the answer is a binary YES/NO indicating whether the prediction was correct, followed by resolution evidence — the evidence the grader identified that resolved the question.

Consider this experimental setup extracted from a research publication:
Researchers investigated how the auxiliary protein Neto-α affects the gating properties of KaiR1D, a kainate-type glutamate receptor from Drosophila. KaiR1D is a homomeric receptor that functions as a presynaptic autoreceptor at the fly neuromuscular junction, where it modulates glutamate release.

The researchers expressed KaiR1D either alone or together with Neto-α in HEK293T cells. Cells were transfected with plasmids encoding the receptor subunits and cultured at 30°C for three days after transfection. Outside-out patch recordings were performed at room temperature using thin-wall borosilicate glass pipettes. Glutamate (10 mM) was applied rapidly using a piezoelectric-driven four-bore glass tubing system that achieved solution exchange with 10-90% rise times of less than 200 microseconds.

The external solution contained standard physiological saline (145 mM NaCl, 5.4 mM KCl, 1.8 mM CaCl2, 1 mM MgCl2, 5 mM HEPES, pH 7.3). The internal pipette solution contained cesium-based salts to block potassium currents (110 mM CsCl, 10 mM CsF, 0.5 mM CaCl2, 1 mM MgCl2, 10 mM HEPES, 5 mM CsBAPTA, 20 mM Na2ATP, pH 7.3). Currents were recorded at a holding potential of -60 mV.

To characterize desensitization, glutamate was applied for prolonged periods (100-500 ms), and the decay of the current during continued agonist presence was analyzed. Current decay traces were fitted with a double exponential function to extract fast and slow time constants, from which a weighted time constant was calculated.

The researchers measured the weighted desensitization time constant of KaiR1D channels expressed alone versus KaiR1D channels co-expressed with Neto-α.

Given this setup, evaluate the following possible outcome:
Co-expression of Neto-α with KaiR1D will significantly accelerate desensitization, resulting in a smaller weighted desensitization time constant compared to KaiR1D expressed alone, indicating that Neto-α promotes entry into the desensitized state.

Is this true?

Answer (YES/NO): NO